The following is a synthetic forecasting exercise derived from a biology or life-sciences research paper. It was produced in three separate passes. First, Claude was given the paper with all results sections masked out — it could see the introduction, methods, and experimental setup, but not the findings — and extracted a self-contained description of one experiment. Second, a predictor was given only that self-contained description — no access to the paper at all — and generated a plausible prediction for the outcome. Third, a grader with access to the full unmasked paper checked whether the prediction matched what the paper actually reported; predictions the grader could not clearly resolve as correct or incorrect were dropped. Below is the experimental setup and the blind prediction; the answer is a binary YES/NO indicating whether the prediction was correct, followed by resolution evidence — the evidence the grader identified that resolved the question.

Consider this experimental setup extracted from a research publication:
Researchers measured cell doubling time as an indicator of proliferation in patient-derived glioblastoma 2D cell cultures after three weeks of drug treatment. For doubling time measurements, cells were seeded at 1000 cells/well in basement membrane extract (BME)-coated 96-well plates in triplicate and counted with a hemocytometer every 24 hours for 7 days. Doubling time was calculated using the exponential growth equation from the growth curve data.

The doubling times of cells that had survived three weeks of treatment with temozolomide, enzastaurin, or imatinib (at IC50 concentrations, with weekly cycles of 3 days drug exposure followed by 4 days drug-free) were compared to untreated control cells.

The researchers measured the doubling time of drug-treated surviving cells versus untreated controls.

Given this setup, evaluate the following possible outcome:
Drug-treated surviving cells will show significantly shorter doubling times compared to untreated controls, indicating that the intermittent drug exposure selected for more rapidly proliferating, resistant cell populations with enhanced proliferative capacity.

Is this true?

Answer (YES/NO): NO